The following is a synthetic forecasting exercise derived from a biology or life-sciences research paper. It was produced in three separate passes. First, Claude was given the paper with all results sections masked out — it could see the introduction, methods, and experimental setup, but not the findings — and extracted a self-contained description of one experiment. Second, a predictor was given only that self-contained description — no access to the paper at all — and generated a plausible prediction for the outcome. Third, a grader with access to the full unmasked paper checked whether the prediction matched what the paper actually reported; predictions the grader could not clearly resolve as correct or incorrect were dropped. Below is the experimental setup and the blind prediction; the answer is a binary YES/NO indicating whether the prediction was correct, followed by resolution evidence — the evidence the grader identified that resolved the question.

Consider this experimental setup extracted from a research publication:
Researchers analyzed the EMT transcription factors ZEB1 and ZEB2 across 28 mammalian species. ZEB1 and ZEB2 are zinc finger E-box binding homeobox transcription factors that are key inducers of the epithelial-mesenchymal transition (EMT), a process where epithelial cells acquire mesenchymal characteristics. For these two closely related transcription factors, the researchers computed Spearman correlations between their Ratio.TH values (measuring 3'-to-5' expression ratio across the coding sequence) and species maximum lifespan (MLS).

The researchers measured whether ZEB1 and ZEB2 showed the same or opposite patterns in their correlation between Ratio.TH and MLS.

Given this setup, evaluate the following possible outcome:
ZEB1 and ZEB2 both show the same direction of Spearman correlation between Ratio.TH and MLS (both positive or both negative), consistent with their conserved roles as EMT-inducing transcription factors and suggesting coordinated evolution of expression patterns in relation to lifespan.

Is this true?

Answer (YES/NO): NO